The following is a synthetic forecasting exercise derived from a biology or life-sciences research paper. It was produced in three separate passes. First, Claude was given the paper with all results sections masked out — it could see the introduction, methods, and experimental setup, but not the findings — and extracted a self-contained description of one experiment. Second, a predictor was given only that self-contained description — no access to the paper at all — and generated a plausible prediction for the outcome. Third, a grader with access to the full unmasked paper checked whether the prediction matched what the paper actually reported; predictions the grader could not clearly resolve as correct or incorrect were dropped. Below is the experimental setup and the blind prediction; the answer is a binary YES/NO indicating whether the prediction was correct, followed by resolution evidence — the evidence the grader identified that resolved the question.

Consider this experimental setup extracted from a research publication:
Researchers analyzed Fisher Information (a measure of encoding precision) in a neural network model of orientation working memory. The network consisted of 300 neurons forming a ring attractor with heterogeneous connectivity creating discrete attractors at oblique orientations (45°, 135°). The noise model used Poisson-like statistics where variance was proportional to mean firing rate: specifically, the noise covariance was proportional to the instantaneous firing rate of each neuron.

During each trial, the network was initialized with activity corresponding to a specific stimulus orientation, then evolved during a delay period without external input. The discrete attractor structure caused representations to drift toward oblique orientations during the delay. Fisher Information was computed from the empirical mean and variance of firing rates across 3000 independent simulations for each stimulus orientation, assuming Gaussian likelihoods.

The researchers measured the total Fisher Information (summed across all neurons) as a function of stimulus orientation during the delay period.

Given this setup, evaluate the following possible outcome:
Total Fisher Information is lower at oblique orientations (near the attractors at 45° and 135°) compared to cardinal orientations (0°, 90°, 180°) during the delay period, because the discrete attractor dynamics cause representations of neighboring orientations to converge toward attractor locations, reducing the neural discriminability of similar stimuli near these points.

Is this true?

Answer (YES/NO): YES